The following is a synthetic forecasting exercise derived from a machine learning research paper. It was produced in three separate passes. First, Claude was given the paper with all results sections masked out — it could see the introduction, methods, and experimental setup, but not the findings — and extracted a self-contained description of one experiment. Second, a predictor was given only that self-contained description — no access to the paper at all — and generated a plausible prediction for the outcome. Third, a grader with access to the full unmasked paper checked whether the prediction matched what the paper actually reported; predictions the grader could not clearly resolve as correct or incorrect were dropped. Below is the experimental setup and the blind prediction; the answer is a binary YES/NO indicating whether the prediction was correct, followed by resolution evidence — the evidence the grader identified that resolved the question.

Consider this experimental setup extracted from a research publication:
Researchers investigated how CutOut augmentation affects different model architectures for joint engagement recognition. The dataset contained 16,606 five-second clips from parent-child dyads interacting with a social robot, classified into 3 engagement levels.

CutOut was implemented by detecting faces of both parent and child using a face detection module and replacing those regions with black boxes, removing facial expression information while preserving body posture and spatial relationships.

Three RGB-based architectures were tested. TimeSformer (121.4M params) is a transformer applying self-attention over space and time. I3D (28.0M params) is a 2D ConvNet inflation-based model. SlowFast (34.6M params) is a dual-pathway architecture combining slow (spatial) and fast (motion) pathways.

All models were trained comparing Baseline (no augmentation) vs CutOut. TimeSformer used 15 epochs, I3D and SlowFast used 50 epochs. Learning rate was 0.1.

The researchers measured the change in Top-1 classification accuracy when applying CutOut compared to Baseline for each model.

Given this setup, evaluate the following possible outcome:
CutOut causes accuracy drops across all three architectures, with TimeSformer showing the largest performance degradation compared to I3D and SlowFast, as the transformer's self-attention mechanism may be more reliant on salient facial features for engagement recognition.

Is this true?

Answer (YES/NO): NO